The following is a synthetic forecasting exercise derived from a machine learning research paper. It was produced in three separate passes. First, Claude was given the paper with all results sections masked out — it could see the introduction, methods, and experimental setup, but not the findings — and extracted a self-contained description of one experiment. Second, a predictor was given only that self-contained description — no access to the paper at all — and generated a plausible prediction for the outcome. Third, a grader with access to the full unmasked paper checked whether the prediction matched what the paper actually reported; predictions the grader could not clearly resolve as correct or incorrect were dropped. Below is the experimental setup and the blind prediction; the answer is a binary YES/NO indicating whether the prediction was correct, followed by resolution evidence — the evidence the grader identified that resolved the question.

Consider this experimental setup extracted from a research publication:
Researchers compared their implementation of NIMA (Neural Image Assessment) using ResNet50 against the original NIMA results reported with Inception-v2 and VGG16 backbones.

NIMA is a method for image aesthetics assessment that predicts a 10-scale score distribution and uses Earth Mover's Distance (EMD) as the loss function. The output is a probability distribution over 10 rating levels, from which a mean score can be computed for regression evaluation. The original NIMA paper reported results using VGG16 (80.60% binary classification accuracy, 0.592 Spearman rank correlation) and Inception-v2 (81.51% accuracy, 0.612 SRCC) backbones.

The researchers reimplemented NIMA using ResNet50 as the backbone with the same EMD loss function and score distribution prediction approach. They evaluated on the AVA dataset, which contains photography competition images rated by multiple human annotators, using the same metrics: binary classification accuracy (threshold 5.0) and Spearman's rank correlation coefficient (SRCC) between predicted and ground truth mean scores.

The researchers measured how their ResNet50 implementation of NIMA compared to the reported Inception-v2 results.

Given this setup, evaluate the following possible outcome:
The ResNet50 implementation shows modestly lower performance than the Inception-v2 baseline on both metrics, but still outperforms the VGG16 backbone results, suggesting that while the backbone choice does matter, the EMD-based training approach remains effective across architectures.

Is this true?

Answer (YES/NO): NO